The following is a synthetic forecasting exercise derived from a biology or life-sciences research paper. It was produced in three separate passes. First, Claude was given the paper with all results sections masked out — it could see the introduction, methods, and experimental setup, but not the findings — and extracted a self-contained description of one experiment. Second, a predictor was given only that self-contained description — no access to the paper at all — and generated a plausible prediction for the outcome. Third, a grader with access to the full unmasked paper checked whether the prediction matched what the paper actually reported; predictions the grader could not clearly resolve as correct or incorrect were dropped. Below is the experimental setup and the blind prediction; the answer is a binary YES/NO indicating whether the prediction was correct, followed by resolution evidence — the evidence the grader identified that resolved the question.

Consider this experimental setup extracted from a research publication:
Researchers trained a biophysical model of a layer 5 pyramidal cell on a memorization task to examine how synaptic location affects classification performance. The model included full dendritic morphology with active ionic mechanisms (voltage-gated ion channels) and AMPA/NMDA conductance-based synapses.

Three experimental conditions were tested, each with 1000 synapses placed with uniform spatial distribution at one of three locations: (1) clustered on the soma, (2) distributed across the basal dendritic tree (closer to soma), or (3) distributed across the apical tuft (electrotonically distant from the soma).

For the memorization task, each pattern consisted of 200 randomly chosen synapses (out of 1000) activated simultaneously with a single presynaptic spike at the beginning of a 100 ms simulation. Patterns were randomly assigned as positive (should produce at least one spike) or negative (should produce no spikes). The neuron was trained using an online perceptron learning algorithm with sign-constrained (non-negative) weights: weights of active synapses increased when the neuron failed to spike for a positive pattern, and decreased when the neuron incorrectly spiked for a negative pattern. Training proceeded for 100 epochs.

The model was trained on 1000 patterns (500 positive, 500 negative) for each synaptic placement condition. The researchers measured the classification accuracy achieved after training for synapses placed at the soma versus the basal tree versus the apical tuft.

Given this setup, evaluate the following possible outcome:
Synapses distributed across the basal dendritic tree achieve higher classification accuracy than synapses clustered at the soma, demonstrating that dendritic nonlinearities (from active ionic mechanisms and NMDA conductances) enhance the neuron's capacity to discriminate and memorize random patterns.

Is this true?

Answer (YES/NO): NO